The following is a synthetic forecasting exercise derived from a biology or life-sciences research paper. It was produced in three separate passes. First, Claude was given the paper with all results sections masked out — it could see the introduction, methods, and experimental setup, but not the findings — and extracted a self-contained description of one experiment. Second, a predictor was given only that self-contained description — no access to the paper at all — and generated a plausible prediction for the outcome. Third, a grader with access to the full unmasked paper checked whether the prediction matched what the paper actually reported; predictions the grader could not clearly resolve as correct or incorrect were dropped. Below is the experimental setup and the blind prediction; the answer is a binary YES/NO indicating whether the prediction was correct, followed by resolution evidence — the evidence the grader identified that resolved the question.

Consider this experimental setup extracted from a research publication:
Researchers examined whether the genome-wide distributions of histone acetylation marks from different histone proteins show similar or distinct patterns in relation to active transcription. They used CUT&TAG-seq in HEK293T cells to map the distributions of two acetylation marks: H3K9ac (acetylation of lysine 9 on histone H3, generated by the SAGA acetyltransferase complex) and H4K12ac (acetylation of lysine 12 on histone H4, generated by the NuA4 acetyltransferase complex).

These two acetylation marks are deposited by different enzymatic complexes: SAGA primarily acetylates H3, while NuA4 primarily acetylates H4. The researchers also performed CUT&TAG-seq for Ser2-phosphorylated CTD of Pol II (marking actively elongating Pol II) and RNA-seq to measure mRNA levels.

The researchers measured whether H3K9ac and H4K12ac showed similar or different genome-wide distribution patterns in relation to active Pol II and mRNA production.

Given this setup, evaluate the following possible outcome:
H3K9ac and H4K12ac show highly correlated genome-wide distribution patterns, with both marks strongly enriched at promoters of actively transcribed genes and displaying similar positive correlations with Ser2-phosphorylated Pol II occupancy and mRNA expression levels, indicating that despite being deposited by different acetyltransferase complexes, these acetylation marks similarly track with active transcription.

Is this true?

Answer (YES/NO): NO